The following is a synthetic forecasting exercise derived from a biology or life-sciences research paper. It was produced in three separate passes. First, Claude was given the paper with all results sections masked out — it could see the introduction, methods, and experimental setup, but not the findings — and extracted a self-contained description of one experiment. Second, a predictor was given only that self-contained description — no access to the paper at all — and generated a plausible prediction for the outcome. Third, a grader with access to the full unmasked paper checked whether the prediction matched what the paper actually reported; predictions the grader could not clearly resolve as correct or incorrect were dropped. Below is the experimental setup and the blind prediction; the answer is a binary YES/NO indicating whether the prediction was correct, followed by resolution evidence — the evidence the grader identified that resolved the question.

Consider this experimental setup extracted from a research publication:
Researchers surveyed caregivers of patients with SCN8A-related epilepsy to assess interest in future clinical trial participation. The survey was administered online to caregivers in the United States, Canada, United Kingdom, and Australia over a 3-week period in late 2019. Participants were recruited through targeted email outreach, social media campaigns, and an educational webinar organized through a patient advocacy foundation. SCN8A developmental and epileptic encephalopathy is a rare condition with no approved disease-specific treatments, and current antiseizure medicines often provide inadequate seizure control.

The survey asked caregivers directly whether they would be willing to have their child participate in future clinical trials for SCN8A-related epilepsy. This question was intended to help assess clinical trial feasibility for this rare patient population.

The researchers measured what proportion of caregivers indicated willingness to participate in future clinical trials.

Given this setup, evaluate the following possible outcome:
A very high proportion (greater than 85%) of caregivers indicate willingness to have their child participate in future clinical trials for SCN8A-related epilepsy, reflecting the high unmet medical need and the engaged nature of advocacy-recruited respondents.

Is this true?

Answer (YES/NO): NO